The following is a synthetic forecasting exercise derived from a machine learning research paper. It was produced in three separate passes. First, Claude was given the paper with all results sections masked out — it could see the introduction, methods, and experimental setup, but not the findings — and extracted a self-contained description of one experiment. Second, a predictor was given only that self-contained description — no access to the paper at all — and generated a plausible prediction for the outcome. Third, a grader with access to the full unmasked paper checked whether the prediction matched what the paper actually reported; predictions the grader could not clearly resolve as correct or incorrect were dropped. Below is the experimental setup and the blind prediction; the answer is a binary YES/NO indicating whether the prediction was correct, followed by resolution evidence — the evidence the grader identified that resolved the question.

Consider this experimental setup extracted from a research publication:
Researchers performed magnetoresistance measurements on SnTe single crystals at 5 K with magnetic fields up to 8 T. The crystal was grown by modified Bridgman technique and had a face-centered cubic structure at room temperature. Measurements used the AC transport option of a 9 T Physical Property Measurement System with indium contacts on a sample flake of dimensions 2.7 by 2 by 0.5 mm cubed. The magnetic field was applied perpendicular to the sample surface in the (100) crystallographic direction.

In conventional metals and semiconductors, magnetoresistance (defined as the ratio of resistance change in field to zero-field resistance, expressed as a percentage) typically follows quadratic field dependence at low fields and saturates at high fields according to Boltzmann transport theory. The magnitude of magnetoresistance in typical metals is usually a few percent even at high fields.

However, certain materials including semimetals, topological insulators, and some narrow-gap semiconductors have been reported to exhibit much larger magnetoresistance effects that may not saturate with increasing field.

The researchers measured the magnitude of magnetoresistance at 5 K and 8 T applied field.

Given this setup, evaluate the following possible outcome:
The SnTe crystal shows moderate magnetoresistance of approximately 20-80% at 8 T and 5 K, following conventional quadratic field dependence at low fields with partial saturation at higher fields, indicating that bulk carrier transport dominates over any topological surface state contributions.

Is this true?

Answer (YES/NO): NO